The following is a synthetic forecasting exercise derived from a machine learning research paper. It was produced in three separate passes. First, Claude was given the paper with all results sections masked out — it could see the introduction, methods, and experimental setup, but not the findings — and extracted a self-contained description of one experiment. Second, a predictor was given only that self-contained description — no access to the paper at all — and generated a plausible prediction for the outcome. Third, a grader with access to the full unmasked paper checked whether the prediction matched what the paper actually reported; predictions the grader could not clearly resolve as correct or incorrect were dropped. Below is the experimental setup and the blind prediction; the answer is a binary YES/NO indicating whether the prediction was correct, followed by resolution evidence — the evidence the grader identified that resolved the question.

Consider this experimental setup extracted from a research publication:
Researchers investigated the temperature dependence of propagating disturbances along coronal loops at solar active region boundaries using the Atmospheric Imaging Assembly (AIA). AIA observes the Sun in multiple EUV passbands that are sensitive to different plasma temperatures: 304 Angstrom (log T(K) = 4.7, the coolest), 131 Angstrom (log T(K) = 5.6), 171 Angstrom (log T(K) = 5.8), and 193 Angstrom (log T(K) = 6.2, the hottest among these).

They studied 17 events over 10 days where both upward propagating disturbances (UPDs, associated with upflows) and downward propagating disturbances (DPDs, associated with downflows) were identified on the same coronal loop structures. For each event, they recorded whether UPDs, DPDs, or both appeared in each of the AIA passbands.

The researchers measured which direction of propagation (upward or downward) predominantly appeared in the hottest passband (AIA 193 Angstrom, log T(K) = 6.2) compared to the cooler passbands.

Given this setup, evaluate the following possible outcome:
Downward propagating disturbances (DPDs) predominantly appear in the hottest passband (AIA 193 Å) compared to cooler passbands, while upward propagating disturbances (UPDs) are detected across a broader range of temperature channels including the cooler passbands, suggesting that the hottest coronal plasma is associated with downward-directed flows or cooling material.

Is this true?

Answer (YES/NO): NO